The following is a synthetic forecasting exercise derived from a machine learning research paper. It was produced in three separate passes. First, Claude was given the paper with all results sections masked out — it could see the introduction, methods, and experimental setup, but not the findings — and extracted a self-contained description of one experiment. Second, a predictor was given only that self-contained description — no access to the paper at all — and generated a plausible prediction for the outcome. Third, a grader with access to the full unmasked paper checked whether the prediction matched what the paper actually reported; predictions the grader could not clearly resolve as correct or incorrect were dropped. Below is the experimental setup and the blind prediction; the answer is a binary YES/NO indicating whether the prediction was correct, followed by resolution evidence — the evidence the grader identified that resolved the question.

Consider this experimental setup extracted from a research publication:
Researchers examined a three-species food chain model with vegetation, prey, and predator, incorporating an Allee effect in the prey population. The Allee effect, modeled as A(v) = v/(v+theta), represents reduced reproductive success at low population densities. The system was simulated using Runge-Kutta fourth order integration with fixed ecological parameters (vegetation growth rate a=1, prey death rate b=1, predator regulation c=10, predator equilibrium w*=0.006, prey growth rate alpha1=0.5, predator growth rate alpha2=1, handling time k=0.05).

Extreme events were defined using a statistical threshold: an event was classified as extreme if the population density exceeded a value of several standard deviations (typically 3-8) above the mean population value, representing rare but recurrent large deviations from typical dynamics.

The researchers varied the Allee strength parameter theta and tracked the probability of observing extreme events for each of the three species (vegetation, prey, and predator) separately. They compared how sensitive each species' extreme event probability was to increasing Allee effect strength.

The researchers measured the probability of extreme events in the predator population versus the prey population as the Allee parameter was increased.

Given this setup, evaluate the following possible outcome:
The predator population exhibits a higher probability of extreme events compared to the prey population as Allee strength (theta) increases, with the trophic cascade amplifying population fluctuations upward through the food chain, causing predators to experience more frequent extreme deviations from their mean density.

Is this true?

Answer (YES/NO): YES